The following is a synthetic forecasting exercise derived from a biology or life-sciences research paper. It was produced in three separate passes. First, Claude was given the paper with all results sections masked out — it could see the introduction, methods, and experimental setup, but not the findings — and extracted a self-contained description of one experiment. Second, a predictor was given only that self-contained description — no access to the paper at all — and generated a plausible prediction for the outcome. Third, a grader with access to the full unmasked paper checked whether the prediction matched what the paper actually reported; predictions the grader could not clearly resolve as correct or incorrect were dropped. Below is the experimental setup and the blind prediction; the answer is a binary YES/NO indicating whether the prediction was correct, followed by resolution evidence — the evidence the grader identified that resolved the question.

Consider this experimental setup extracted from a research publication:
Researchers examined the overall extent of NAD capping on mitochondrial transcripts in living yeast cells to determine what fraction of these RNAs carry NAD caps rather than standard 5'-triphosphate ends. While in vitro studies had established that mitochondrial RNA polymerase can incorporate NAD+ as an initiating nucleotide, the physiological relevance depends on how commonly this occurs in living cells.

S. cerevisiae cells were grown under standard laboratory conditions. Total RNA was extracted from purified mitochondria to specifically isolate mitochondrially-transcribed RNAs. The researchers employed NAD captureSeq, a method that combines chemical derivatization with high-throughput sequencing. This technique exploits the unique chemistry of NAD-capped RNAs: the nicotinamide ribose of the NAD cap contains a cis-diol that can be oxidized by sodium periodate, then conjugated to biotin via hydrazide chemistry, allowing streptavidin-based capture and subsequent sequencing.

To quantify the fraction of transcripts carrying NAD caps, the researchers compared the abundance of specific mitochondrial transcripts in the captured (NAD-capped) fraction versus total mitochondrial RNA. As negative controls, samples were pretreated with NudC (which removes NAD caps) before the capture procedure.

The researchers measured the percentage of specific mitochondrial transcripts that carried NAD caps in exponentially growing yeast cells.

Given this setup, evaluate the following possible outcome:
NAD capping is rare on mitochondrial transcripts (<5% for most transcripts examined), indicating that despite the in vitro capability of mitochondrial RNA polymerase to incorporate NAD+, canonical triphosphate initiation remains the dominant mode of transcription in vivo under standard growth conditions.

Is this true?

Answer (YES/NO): NO